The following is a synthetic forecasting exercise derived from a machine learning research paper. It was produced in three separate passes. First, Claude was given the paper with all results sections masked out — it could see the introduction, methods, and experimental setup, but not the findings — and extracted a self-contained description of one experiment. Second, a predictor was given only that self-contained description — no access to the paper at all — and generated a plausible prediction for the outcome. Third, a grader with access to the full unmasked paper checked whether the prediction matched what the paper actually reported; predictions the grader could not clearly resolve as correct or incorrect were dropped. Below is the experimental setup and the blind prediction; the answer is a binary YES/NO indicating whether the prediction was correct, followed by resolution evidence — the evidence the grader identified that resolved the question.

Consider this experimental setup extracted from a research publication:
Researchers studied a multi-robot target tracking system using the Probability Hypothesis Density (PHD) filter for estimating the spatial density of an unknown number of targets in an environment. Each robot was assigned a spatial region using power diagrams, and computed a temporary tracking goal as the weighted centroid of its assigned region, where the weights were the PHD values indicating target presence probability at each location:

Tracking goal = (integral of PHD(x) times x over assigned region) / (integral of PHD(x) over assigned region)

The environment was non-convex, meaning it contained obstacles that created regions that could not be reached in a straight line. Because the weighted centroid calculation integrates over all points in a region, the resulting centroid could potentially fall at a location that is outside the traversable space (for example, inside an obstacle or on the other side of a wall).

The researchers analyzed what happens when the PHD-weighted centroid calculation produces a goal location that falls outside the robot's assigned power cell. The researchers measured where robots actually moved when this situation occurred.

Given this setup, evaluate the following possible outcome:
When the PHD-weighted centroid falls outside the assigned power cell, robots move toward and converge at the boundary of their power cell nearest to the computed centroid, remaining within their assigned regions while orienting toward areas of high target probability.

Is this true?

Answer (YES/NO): YES